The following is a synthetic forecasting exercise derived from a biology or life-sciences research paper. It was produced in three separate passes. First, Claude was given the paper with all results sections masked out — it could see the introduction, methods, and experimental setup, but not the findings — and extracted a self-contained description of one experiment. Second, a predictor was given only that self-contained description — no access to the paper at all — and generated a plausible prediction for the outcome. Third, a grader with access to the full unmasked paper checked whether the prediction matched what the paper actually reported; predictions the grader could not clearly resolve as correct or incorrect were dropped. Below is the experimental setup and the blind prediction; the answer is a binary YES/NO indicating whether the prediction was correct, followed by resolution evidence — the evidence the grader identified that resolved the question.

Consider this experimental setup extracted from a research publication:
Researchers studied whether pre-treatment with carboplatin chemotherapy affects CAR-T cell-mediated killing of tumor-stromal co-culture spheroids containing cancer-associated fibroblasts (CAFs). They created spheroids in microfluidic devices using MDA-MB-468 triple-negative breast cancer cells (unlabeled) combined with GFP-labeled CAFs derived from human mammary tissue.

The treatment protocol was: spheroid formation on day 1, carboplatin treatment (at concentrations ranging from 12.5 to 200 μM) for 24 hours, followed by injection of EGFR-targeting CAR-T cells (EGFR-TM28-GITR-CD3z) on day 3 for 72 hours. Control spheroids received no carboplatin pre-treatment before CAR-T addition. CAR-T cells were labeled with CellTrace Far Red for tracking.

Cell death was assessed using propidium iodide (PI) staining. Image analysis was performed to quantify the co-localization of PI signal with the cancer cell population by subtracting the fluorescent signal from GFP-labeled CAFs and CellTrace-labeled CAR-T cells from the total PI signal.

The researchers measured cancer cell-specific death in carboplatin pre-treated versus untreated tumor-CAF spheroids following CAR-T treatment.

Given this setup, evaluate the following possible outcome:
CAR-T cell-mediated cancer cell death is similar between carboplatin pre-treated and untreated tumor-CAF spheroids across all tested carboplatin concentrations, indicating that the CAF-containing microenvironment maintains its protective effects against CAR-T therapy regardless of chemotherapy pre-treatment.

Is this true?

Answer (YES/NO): NO